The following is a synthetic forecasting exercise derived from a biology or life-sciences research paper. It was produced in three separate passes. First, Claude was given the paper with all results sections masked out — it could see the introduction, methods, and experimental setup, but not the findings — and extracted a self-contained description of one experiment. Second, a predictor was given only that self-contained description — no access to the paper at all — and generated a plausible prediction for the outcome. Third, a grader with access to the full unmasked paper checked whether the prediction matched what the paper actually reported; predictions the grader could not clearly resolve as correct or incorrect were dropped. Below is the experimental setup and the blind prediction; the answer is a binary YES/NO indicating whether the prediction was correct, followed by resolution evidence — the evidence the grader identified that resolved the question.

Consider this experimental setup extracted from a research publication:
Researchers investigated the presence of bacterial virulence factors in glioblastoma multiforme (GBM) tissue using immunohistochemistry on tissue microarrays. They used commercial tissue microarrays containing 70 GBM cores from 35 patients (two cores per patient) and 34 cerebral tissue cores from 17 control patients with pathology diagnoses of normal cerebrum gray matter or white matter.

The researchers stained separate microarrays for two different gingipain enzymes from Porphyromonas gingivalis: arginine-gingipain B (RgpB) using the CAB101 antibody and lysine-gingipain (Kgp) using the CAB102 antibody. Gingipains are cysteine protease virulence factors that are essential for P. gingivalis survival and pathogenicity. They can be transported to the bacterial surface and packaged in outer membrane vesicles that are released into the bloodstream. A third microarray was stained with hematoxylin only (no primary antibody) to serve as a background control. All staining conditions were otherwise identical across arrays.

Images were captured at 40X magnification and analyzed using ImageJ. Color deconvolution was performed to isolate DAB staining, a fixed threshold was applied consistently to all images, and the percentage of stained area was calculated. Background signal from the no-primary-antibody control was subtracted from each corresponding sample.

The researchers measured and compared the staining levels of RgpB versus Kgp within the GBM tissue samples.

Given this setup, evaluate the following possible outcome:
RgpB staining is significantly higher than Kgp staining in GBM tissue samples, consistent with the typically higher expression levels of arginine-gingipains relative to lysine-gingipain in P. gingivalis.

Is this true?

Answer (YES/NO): NO